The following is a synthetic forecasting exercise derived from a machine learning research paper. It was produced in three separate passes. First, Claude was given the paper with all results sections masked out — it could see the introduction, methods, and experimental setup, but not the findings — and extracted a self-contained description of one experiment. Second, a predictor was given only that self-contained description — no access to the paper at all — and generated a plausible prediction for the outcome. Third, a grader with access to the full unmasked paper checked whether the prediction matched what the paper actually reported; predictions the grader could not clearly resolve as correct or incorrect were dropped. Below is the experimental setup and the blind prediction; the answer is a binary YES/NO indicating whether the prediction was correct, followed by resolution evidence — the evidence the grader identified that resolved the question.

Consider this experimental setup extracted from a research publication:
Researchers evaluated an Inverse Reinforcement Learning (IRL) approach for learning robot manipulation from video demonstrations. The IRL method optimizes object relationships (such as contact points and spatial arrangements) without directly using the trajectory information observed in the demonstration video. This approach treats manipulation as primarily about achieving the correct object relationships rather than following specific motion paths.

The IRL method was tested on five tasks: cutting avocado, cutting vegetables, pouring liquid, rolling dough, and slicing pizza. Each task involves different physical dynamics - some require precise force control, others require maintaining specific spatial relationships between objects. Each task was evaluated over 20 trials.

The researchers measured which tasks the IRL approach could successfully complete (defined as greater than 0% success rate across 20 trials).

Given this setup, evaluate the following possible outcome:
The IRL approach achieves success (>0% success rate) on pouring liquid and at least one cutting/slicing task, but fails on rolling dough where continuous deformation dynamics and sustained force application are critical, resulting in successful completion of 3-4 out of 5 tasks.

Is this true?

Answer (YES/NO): NO